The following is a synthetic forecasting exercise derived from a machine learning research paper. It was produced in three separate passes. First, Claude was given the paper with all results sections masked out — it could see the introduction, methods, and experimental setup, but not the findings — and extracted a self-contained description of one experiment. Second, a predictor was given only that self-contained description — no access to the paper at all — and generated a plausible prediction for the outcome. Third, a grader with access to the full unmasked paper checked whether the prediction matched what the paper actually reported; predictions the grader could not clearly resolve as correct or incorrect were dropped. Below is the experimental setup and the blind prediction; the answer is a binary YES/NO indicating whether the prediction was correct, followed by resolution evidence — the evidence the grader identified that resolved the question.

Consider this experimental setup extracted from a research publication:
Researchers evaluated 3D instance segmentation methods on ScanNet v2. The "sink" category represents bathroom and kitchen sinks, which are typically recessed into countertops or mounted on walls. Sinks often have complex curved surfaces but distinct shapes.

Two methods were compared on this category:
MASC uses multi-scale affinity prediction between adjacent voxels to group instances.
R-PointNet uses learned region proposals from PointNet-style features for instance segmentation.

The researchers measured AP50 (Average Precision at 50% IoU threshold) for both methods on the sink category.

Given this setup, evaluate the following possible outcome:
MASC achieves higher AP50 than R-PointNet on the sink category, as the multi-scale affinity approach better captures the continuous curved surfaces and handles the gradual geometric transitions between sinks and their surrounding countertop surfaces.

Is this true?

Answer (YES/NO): YES